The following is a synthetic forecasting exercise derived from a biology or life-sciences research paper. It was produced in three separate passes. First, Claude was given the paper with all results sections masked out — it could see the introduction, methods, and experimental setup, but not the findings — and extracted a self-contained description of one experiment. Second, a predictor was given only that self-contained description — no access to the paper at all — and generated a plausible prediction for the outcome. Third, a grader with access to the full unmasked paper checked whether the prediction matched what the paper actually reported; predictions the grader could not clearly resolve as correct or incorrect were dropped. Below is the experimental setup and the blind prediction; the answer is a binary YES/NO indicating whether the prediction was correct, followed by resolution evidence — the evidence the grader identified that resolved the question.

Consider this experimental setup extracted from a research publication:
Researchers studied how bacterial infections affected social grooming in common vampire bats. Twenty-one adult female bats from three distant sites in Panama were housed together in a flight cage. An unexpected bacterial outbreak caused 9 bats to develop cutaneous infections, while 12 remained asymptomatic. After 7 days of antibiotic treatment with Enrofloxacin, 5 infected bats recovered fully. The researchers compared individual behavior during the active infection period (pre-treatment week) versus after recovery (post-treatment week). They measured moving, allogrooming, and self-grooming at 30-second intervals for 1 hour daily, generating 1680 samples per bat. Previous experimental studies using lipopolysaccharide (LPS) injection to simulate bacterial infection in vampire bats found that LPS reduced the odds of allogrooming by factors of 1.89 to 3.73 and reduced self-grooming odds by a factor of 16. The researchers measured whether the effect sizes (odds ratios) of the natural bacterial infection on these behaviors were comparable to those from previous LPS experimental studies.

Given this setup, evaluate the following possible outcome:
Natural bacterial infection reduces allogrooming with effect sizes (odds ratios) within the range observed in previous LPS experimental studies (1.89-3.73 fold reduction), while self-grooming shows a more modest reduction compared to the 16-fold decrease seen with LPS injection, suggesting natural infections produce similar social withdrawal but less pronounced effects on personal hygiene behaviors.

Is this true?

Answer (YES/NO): NO